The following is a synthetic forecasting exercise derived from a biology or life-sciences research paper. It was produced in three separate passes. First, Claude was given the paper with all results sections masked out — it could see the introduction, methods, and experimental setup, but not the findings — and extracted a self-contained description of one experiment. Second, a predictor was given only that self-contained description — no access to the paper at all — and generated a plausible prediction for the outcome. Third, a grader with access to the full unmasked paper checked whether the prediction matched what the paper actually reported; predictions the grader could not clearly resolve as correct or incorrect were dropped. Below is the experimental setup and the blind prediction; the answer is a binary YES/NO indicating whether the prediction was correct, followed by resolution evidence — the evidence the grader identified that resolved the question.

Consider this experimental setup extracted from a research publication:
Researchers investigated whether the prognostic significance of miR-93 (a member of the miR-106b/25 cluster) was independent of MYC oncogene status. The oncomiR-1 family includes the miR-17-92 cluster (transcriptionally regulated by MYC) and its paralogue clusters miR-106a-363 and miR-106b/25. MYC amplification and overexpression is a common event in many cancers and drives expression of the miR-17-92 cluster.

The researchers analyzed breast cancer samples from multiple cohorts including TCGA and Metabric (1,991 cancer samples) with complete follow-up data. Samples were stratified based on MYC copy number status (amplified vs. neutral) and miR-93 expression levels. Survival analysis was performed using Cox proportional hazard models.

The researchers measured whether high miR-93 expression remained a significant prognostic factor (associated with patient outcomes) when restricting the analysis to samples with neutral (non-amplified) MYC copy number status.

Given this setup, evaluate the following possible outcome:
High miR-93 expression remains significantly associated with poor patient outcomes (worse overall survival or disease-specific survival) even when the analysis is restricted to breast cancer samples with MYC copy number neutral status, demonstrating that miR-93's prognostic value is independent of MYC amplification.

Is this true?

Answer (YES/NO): YES